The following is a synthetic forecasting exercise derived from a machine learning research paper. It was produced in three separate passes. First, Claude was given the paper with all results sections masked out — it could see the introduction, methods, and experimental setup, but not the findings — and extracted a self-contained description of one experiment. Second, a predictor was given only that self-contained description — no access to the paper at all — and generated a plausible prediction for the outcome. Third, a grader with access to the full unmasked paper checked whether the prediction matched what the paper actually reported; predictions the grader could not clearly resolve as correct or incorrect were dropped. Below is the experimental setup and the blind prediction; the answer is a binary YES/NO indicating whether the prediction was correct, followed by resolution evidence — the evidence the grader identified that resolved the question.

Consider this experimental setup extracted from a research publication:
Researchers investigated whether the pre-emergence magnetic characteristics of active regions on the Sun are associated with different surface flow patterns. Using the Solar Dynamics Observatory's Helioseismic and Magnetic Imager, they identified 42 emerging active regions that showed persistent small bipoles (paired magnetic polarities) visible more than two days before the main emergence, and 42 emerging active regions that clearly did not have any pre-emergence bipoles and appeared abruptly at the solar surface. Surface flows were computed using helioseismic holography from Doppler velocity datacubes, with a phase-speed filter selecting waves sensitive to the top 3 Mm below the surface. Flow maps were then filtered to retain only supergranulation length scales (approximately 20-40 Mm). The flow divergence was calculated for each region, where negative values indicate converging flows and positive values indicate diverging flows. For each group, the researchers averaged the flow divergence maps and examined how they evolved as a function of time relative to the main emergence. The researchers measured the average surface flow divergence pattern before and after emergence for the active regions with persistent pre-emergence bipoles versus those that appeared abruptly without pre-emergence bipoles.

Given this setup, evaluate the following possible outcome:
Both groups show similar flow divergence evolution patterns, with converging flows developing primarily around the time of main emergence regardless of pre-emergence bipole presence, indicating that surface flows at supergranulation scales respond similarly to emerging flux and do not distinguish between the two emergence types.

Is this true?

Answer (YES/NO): NO